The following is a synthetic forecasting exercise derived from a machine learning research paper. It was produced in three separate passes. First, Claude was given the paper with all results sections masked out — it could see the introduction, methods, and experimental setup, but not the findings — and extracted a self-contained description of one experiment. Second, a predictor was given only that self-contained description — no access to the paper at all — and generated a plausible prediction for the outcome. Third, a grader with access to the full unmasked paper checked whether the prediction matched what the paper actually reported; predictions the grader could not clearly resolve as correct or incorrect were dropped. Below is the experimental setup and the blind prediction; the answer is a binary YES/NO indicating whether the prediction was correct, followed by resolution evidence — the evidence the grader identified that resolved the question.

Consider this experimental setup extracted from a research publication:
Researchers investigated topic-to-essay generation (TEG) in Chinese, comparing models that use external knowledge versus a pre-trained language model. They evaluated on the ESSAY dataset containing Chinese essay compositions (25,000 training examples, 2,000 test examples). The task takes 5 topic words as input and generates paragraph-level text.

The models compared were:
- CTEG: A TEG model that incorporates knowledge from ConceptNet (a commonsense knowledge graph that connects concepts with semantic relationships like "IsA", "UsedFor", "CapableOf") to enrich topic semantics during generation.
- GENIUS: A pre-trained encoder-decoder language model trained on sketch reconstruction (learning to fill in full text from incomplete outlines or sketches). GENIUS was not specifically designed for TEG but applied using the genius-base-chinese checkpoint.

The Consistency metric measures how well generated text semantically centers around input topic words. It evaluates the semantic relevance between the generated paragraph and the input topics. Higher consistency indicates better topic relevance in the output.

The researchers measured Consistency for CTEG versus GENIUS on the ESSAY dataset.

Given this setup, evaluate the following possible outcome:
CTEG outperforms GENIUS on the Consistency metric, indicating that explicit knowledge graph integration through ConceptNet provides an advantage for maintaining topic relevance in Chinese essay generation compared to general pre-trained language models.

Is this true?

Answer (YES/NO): NO